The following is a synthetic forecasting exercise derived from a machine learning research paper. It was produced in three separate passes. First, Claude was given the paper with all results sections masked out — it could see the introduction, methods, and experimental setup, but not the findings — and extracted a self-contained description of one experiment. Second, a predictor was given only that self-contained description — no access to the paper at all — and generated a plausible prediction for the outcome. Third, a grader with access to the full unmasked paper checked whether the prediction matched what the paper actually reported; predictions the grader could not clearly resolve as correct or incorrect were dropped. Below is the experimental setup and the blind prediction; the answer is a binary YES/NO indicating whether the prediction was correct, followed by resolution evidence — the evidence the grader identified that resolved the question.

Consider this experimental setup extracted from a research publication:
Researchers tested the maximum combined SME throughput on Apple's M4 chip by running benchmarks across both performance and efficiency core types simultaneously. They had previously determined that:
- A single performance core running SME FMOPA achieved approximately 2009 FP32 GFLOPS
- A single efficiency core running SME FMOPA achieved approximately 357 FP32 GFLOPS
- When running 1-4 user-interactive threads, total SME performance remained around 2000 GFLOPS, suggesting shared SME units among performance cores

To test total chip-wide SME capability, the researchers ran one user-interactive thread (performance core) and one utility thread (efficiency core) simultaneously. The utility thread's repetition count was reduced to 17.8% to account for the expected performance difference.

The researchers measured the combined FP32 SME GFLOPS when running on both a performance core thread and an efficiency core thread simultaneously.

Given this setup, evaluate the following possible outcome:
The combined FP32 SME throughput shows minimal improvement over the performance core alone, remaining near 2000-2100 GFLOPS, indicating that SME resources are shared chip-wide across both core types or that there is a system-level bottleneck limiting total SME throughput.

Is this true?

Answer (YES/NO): NO